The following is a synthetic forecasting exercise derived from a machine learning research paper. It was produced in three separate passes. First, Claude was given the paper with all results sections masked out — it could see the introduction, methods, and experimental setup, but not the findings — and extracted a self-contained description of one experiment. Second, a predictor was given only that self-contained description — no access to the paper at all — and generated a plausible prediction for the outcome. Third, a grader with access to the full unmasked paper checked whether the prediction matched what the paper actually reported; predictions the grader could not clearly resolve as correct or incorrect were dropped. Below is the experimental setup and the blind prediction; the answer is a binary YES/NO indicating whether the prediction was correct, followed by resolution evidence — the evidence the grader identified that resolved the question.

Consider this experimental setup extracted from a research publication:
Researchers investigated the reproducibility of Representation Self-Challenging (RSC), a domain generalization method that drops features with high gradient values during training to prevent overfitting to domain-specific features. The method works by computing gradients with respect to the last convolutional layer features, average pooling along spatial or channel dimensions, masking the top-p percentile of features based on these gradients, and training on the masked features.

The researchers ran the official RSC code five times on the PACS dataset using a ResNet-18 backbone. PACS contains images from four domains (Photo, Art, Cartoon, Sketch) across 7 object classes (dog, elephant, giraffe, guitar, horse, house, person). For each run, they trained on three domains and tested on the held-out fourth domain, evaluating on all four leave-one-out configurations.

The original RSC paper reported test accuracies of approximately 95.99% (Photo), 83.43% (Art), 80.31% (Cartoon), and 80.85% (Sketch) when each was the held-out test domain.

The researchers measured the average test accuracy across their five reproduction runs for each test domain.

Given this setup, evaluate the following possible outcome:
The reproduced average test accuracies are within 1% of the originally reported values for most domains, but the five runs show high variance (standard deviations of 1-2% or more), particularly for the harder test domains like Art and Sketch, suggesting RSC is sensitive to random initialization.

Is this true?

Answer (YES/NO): NO